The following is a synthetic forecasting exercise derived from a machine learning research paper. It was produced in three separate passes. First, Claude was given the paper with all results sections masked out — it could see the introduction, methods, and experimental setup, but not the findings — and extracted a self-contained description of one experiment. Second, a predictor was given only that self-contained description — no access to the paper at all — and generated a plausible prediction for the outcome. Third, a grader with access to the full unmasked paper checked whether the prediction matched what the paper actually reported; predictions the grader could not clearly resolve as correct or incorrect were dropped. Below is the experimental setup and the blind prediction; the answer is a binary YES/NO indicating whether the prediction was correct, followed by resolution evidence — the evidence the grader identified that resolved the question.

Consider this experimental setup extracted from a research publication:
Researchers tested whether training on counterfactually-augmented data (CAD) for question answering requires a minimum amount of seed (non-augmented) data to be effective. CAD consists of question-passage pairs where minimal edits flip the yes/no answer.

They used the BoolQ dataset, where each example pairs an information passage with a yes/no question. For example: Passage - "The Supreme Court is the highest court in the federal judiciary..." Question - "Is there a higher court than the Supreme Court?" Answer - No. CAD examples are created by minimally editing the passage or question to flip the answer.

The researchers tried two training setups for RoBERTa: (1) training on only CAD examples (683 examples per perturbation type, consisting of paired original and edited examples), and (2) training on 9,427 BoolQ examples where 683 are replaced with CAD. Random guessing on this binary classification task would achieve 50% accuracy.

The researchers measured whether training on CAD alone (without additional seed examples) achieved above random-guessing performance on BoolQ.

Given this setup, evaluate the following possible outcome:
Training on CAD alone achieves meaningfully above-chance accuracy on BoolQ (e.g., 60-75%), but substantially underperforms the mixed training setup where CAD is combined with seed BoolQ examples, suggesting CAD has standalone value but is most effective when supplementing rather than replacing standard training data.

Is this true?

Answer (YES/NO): NO